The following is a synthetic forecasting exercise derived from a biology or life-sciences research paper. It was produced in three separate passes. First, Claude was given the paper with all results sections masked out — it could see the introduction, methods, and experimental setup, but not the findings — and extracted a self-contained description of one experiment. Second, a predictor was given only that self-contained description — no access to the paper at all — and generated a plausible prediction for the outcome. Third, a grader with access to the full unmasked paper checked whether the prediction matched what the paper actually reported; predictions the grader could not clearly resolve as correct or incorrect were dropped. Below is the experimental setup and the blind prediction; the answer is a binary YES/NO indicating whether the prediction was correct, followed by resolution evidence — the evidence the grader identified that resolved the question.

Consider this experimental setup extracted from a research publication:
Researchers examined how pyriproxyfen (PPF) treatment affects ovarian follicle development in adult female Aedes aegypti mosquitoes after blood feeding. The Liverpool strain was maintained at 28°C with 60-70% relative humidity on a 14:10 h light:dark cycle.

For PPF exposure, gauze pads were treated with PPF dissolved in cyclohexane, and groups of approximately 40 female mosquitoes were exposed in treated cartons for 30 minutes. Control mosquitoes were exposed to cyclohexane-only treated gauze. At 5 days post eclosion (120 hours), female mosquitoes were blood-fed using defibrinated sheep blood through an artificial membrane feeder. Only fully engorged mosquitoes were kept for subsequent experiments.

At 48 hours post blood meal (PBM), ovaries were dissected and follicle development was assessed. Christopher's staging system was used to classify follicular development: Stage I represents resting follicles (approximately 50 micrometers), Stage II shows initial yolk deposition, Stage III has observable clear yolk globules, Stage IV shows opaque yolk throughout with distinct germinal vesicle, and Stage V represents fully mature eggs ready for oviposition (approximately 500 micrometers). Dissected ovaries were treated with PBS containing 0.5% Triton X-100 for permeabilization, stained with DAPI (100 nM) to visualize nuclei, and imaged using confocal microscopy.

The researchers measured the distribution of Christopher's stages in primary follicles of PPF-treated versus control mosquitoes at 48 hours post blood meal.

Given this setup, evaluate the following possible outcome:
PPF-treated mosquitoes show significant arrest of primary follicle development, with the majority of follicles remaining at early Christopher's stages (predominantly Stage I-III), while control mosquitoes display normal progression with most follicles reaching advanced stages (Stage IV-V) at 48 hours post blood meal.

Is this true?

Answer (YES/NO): YES